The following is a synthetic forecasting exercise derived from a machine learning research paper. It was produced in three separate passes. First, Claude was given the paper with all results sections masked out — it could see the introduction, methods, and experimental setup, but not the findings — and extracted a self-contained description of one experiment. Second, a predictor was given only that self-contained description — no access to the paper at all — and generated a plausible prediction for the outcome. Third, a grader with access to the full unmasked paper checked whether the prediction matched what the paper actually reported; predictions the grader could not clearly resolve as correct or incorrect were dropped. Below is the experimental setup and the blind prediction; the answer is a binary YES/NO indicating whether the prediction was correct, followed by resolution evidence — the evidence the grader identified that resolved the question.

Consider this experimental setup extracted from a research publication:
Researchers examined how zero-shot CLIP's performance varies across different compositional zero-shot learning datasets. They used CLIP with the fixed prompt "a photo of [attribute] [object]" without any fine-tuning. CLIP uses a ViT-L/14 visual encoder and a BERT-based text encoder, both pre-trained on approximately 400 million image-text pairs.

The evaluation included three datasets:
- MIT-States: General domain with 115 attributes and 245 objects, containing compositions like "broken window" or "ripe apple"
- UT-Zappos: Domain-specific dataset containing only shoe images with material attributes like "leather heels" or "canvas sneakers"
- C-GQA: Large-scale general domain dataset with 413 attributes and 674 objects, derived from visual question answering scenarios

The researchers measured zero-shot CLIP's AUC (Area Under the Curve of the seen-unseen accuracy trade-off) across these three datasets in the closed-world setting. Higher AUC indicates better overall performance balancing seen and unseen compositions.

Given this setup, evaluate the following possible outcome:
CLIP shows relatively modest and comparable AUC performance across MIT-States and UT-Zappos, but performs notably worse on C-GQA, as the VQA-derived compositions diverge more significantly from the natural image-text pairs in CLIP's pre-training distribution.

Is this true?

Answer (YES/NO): NO